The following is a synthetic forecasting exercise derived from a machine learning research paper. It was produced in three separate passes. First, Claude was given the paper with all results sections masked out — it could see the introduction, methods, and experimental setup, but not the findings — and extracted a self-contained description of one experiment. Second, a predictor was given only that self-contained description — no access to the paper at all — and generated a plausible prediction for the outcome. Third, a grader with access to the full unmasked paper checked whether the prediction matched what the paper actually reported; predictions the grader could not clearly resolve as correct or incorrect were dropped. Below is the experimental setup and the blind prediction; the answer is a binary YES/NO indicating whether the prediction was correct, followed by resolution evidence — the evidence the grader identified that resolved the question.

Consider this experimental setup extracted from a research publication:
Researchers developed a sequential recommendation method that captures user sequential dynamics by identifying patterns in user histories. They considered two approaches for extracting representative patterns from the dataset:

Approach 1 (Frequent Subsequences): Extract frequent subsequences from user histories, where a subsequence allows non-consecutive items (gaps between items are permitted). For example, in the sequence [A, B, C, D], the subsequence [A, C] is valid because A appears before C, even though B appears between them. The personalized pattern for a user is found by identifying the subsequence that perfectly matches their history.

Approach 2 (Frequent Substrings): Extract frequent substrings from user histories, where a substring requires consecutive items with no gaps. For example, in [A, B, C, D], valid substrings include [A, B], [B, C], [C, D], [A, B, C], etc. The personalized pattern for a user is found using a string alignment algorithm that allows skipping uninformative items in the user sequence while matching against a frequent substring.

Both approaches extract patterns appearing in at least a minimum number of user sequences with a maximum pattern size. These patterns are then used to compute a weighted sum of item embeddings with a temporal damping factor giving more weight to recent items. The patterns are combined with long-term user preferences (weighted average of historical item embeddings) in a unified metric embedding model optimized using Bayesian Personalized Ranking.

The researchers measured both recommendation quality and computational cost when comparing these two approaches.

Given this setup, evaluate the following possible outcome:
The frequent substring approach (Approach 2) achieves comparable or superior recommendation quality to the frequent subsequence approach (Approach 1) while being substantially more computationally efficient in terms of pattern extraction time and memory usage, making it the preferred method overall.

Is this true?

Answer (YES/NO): YES